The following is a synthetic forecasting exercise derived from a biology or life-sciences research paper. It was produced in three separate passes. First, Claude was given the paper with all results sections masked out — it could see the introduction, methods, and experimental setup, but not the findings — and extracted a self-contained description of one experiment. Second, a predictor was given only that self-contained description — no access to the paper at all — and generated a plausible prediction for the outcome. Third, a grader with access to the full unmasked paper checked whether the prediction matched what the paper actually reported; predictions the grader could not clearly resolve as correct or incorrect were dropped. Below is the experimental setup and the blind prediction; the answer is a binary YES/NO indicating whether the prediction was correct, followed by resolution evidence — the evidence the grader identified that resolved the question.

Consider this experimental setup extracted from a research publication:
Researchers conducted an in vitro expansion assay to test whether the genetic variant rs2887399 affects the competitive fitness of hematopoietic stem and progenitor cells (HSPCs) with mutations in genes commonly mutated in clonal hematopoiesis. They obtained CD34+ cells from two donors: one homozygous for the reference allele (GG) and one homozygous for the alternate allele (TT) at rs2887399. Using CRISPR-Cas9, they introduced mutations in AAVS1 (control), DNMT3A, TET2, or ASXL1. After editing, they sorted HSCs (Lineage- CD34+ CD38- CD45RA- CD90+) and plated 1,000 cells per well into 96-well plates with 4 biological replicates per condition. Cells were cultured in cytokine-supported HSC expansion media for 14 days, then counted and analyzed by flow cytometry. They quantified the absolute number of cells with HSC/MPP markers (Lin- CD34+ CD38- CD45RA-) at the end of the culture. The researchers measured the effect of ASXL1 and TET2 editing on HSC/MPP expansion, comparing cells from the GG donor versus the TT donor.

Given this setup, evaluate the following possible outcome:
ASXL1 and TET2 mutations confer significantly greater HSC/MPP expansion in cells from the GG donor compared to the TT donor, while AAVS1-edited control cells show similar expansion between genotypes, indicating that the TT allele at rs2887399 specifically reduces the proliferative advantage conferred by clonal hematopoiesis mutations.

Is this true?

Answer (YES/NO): YES